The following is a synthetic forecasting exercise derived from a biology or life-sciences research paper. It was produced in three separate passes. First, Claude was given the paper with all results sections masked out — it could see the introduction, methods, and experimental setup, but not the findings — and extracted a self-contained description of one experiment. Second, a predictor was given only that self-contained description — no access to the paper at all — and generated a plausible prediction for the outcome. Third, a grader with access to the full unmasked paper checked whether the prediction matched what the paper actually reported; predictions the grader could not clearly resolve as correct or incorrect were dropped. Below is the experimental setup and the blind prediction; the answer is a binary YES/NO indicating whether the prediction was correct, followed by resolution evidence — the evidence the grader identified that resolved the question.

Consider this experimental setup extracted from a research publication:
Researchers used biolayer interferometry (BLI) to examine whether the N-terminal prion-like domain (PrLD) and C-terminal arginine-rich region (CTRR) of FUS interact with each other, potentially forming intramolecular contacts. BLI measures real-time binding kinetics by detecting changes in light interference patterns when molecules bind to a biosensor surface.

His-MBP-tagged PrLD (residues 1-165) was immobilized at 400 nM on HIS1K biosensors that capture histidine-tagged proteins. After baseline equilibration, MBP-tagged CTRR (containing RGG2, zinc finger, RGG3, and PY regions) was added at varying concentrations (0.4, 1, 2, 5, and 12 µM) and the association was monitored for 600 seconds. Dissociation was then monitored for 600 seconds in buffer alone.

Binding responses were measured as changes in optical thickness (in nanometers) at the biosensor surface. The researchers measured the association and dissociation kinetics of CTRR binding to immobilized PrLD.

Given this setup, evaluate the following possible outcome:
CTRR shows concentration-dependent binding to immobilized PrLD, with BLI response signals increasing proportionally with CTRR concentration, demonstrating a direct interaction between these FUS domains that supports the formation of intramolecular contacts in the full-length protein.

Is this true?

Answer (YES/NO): YES